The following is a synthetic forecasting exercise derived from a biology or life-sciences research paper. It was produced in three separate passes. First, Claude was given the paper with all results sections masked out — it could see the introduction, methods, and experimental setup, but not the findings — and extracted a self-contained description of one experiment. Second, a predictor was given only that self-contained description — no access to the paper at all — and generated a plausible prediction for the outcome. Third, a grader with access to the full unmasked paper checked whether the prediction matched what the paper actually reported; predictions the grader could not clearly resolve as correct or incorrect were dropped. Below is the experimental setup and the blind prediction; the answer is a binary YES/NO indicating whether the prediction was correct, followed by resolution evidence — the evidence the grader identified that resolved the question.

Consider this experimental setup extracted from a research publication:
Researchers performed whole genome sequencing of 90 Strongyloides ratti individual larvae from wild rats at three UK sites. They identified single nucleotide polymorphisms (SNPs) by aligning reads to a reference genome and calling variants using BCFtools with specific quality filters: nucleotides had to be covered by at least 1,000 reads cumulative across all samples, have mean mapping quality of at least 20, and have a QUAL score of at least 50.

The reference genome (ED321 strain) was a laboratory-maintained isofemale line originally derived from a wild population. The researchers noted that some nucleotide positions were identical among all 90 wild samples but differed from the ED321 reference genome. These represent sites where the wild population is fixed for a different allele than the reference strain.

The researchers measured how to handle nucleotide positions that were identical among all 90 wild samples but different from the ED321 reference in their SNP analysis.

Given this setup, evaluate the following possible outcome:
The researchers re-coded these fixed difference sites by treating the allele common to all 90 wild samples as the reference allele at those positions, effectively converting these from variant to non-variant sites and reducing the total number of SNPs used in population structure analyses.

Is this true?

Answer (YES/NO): NO